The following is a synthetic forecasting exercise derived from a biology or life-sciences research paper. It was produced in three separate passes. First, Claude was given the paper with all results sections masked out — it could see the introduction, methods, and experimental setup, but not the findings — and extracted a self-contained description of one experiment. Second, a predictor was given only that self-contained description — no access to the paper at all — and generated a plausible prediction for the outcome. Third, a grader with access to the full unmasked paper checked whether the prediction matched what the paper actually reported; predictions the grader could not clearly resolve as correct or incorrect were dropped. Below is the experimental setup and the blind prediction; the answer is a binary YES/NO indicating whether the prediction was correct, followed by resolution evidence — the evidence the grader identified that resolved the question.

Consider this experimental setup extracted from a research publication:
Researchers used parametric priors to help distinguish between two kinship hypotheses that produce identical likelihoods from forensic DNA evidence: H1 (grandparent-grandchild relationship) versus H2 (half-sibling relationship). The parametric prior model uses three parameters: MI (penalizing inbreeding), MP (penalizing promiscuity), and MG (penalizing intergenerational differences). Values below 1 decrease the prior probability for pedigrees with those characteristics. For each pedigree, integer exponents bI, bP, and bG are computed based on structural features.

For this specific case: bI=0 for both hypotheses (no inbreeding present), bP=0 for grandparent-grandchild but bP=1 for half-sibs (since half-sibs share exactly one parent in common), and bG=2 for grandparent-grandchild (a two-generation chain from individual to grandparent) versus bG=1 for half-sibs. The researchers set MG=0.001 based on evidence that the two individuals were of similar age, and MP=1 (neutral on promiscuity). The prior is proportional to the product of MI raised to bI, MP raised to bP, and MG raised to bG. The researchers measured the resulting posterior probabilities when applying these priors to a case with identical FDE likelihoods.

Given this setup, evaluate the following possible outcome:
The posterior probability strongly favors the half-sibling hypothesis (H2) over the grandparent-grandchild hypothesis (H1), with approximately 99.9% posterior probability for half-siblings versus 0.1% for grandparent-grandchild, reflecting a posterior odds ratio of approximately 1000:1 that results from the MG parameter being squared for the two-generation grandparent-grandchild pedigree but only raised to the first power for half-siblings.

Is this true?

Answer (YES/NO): YES